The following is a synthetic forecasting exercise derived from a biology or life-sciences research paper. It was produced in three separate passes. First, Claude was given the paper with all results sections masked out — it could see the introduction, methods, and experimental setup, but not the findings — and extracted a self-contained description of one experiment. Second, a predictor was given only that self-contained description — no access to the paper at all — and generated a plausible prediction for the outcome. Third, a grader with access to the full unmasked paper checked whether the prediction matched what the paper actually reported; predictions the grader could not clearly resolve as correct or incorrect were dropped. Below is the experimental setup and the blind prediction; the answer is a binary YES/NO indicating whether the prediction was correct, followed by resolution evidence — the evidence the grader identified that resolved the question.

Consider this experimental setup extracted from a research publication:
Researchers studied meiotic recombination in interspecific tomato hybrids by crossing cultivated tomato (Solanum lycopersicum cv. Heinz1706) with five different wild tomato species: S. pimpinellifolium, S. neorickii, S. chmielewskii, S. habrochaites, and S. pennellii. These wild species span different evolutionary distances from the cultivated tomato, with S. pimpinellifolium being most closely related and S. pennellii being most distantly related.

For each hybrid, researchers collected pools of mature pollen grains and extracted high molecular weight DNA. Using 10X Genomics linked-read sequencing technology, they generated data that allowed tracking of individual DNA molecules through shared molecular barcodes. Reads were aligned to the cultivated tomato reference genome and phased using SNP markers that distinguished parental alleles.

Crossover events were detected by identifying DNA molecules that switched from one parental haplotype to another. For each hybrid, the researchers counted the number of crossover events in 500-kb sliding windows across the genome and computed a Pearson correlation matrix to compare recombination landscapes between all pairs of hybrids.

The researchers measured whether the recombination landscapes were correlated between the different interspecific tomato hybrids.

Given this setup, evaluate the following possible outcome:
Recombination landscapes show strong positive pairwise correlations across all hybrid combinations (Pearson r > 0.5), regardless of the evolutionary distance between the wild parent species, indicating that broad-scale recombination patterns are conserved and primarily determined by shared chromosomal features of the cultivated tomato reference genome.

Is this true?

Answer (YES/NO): NO